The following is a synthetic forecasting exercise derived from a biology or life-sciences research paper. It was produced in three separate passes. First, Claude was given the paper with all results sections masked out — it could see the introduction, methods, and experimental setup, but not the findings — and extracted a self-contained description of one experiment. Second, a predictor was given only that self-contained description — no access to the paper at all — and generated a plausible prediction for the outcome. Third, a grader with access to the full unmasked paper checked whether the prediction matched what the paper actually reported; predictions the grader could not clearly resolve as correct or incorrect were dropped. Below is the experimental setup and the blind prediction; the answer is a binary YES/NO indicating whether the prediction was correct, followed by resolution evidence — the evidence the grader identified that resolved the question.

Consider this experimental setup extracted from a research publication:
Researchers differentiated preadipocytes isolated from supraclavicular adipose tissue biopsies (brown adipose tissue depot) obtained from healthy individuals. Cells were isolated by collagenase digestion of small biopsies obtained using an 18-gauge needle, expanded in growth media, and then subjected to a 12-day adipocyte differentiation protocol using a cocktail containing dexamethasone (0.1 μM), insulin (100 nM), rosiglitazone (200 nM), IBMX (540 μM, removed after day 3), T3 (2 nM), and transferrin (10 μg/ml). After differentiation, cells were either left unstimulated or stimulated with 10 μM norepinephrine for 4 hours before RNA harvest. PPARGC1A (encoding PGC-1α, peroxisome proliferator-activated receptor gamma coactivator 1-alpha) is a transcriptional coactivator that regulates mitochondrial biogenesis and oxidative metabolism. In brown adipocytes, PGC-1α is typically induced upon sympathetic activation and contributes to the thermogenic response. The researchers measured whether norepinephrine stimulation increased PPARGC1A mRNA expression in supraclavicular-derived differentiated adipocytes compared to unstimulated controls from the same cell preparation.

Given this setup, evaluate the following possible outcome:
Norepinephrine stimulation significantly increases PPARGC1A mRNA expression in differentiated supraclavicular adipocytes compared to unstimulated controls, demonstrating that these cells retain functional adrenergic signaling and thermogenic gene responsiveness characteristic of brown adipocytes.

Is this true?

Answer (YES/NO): NO